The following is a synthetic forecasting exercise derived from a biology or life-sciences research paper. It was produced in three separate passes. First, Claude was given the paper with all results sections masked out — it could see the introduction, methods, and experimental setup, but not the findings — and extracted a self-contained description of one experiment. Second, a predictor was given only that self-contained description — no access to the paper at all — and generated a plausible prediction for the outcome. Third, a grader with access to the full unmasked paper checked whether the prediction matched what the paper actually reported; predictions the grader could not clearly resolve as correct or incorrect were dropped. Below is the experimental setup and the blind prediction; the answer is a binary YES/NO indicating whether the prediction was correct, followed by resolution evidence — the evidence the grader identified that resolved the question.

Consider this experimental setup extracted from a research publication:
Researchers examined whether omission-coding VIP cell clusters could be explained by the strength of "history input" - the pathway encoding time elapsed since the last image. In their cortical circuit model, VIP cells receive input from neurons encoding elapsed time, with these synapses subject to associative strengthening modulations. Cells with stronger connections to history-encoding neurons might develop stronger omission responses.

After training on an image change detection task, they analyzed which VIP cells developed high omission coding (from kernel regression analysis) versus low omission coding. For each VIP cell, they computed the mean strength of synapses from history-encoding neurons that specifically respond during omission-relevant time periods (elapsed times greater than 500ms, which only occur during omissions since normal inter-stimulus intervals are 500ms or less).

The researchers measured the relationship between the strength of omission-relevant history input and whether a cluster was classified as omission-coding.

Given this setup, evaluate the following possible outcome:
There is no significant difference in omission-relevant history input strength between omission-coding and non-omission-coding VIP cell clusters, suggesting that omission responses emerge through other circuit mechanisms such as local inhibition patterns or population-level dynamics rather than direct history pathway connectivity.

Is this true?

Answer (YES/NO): NO